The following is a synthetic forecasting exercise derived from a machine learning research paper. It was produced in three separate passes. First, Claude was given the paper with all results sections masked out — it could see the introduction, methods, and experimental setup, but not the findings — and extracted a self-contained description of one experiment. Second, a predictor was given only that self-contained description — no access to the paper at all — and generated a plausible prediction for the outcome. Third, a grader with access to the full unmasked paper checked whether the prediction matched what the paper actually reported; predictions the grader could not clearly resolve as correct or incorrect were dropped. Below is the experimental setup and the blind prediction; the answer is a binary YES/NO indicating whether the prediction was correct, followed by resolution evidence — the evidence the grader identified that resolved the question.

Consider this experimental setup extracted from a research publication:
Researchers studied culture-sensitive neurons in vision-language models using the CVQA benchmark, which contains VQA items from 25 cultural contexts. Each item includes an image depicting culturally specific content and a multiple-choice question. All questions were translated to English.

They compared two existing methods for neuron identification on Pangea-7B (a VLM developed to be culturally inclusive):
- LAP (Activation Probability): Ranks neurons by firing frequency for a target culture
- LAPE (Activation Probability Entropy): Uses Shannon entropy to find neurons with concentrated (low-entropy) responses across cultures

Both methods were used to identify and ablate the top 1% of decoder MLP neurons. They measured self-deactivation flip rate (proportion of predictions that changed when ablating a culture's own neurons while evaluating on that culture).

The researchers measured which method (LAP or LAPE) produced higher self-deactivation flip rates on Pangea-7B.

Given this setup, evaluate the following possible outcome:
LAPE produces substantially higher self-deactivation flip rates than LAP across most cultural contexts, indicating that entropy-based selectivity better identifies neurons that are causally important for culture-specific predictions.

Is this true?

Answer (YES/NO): NO